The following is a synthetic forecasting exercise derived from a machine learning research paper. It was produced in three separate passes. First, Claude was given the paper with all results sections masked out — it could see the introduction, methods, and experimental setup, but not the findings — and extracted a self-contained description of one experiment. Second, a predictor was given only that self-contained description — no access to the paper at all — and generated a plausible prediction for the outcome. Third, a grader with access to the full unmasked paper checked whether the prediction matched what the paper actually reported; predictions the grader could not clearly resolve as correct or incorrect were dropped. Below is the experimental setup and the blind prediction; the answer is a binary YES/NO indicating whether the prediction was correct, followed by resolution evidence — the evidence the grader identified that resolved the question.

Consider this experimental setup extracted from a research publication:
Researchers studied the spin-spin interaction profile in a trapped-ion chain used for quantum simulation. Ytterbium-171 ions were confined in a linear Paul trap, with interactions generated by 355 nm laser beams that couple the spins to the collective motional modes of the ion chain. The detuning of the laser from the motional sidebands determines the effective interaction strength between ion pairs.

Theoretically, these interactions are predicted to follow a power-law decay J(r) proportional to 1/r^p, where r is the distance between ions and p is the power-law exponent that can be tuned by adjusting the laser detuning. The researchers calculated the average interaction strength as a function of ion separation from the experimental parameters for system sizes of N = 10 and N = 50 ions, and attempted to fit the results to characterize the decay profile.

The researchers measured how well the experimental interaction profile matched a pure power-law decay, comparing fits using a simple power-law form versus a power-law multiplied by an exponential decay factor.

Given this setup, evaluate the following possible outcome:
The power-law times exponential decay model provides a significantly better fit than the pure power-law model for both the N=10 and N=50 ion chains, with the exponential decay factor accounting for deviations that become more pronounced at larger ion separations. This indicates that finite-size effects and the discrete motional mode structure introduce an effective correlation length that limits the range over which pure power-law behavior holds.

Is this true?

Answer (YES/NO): YES